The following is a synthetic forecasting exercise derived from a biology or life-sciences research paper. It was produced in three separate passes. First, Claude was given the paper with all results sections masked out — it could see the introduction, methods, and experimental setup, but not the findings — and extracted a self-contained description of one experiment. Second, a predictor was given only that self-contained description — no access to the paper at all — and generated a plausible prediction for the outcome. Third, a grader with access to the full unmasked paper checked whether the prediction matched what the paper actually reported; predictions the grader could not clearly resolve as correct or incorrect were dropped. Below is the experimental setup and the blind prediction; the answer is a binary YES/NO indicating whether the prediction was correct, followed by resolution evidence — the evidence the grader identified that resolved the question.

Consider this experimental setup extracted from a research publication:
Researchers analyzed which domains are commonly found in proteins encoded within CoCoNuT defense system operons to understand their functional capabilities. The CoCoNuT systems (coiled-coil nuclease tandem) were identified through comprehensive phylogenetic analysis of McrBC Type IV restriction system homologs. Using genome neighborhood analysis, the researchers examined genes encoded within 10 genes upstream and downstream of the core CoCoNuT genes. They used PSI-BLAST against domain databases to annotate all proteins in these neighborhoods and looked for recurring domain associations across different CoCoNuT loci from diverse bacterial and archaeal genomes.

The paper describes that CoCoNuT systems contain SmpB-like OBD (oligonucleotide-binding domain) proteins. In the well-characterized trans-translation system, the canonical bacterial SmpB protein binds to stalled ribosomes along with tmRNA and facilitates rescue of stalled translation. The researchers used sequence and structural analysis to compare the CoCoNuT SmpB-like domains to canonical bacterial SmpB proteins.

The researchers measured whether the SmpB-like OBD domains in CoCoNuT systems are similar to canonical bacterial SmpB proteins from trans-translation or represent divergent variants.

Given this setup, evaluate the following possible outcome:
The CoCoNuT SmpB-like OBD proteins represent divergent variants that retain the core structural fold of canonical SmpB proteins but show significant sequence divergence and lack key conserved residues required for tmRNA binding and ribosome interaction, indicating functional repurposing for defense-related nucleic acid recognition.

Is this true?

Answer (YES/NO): NO